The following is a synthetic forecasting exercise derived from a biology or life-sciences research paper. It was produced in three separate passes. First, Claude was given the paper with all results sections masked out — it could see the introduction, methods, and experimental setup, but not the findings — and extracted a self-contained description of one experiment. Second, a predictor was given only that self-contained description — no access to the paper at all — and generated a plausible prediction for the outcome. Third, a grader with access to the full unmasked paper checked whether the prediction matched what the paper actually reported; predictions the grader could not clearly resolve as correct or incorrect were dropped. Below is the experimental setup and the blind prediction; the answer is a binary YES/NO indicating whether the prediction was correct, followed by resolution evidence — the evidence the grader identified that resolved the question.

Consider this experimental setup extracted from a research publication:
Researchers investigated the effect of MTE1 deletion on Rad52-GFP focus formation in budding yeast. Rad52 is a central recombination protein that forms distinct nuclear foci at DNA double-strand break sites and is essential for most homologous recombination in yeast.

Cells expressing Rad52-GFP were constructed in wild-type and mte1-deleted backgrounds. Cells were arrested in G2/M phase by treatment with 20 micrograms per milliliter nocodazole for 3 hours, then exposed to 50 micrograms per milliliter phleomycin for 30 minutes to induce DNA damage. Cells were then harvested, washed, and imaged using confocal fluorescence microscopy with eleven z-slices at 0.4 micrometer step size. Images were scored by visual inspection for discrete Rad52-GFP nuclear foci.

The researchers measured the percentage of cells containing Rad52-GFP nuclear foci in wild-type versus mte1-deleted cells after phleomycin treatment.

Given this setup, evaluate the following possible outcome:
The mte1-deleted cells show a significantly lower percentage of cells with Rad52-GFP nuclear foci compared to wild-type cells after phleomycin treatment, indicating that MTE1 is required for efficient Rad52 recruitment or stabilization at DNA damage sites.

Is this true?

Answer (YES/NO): NO